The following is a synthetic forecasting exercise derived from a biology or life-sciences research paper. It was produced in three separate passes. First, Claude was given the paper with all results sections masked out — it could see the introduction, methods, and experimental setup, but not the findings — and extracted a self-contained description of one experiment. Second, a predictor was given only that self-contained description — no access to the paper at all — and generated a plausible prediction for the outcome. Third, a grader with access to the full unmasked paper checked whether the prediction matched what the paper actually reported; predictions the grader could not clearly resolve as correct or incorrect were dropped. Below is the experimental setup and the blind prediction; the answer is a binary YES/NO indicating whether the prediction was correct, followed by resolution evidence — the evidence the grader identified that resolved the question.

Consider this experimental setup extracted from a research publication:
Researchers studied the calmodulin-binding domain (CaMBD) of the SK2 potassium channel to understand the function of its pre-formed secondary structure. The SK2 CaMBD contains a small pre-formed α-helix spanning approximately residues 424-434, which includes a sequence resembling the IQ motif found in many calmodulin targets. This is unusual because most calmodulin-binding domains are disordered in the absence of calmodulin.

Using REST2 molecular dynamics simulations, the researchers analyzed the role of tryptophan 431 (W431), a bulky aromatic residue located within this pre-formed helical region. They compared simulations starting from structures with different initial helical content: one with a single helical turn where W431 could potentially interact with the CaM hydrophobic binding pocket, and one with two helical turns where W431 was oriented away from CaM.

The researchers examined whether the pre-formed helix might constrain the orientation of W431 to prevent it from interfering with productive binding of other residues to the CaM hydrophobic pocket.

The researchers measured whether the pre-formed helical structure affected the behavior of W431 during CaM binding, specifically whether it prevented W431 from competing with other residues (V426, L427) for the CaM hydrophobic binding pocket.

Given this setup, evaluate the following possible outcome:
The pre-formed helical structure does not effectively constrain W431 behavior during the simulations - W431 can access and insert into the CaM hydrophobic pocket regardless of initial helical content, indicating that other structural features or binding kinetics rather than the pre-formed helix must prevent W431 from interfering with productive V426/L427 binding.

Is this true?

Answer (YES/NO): NO